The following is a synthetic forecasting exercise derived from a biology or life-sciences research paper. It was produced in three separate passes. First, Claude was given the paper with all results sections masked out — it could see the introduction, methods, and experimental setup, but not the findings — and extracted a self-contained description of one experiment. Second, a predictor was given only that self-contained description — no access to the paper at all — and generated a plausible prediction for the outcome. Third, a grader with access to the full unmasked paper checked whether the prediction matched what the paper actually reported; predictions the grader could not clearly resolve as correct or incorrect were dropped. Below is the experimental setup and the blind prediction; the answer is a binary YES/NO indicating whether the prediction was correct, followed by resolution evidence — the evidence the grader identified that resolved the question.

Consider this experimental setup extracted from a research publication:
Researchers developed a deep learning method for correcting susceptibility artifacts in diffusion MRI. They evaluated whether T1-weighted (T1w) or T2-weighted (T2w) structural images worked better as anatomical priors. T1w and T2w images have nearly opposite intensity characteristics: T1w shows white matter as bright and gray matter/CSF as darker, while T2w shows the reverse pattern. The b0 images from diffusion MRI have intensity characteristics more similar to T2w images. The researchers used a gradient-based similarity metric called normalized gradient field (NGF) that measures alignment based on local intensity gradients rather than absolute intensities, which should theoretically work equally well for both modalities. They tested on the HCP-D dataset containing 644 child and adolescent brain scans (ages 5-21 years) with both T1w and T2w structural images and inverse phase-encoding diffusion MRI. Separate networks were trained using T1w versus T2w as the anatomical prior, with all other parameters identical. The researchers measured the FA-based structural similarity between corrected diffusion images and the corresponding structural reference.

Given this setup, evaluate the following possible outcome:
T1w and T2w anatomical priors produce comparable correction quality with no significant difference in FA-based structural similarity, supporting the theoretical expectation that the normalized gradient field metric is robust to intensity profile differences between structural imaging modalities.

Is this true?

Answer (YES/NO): YES